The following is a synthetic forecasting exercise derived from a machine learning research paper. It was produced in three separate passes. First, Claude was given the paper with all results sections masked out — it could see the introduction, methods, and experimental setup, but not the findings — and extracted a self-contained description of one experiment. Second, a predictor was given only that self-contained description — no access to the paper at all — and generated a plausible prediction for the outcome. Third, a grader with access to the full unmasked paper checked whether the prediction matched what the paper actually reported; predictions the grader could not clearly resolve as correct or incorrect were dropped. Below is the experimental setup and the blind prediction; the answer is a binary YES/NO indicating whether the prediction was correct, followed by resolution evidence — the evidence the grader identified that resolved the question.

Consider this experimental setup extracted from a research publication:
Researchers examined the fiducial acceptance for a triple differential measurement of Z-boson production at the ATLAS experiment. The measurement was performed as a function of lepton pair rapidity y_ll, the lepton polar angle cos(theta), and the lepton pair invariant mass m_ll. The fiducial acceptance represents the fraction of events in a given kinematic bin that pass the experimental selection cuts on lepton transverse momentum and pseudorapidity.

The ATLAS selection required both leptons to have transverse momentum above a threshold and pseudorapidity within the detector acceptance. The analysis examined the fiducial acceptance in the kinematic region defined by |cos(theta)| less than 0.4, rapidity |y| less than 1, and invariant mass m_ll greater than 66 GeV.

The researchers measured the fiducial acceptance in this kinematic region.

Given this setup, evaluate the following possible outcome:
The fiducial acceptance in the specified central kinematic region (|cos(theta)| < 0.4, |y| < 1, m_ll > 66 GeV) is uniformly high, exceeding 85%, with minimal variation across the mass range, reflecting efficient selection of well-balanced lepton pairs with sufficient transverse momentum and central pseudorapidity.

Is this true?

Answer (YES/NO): YES